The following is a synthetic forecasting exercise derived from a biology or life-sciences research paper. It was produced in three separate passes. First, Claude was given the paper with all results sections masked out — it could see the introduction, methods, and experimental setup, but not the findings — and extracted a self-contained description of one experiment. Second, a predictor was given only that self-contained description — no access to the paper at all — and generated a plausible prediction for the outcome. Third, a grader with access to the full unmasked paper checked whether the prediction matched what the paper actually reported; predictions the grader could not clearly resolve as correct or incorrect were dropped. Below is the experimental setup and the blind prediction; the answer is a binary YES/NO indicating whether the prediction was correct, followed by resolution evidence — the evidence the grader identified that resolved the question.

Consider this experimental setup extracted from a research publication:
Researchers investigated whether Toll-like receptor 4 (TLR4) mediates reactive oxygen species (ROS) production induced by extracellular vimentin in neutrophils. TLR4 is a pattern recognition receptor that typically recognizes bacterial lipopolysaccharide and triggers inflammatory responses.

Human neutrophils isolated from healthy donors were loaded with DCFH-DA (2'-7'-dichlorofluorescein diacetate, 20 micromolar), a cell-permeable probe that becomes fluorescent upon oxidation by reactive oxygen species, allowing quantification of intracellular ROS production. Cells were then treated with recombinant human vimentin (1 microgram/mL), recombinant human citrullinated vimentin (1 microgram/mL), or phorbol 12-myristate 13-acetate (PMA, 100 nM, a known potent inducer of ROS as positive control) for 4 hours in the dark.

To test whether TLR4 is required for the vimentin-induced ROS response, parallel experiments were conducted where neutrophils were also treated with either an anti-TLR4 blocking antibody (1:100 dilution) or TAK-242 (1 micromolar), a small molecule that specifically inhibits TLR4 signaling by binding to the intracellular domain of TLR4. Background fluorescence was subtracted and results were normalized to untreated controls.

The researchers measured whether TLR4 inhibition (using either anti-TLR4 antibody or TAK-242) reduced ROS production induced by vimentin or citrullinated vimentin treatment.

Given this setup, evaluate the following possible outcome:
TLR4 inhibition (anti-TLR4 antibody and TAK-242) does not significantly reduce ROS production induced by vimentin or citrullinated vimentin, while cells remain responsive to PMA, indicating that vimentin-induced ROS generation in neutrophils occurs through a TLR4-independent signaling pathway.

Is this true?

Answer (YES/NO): NO